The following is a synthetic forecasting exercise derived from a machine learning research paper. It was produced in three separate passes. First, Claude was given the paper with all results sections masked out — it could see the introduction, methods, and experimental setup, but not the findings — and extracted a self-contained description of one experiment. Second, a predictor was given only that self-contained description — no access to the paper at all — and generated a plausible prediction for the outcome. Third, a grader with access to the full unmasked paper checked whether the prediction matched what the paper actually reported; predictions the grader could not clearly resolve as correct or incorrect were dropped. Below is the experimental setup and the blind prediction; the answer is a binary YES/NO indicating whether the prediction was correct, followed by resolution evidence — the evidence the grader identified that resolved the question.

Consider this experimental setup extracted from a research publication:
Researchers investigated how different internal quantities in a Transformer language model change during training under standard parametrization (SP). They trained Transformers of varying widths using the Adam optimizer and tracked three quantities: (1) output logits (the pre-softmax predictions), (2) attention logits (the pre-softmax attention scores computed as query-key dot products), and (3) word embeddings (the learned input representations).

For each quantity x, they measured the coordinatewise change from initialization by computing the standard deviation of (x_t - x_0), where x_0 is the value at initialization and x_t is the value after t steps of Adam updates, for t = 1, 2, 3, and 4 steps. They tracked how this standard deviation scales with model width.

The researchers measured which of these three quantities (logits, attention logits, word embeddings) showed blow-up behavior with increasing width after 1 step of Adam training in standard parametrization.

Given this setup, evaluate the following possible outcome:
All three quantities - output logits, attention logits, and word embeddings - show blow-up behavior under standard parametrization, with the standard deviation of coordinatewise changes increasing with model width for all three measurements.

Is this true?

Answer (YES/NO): NO